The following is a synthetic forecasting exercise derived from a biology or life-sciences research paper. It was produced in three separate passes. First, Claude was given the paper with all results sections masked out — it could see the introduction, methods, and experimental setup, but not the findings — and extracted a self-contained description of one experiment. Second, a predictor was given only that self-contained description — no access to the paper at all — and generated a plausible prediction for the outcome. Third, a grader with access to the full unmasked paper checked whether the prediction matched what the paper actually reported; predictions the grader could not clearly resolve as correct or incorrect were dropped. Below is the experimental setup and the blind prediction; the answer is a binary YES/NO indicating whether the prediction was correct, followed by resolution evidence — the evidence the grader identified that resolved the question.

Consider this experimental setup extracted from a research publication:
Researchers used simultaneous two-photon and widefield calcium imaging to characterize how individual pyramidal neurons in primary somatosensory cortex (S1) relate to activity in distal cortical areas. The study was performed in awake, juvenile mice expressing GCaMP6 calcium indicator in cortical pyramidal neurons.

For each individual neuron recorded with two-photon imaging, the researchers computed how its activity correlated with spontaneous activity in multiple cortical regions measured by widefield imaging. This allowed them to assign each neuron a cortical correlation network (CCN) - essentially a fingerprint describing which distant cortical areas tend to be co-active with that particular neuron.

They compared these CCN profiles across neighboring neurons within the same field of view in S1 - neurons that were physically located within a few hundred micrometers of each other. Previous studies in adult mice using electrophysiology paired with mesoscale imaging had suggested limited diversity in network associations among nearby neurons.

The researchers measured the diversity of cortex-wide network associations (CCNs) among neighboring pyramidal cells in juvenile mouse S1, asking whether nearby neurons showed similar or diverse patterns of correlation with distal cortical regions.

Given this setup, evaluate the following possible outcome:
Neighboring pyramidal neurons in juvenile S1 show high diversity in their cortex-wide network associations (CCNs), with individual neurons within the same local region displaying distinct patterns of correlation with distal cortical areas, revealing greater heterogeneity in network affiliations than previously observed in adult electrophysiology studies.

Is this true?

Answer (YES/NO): YES